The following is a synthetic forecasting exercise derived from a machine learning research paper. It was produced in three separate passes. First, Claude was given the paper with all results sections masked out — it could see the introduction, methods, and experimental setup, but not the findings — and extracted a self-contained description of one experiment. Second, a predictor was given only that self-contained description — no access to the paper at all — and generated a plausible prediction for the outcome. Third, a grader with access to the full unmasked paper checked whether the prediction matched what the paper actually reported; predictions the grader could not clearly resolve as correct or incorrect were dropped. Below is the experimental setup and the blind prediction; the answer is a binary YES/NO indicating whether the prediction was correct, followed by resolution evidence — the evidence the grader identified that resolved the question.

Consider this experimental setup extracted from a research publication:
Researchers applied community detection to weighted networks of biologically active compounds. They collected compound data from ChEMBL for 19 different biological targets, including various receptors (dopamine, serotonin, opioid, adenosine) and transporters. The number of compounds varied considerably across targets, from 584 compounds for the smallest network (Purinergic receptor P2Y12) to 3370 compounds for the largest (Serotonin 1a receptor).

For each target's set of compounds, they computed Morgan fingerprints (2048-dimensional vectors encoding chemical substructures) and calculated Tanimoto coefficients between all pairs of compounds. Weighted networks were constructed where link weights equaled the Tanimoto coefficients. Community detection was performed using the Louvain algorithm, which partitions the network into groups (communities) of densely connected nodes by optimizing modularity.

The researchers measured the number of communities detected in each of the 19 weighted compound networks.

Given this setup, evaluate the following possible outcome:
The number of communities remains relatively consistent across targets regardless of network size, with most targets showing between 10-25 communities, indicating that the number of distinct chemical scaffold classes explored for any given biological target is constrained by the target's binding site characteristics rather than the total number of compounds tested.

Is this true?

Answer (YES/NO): NO